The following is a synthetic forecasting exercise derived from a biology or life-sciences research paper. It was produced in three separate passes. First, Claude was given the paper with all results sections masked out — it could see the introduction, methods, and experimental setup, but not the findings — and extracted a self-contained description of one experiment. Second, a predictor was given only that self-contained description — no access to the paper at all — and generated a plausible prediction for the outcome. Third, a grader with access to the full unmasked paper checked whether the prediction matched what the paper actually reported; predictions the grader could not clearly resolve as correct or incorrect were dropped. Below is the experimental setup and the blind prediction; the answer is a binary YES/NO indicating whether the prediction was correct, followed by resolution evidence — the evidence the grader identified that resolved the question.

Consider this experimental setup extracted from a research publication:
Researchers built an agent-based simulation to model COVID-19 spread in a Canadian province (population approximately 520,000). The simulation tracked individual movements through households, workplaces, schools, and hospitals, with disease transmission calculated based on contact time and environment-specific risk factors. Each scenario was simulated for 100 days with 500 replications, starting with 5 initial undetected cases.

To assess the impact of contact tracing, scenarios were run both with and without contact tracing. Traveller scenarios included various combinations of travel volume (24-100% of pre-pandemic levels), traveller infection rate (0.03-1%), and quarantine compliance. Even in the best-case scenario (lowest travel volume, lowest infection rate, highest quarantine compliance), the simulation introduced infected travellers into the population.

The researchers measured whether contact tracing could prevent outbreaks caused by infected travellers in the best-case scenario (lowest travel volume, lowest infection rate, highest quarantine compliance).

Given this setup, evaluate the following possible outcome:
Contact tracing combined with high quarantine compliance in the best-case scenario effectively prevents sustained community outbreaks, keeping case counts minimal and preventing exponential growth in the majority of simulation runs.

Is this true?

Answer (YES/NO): NO